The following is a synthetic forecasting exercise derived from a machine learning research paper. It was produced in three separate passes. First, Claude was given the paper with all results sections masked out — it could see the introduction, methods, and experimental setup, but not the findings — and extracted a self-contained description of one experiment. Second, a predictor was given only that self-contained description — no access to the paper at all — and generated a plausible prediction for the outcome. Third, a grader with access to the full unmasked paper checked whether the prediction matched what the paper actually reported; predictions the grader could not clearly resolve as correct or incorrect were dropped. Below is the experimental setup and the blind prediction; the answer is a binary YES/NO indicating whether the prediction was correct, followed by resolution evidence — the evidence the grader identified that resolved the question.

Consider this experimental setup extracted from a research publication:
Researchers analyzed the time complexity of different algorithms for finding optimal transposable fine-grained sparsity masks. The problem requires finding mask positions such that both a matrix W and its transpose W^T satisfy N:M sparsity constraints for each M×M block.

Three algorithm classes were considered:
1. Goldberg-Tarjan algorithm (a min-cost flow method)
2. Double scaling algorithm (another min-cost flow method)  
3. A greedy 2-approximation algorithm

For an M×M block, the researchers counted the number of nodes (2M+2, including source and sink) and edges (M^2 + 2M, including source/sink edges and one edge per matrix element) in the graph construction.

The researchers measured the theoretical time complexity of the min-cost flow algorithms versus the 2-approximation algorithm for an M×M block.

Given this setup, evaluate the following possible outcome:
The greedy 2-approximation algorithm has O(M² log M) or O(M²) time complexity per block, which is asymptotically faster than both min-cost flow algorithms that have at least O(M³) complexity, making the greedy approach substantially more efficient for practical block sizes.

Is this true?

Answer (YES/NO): YES